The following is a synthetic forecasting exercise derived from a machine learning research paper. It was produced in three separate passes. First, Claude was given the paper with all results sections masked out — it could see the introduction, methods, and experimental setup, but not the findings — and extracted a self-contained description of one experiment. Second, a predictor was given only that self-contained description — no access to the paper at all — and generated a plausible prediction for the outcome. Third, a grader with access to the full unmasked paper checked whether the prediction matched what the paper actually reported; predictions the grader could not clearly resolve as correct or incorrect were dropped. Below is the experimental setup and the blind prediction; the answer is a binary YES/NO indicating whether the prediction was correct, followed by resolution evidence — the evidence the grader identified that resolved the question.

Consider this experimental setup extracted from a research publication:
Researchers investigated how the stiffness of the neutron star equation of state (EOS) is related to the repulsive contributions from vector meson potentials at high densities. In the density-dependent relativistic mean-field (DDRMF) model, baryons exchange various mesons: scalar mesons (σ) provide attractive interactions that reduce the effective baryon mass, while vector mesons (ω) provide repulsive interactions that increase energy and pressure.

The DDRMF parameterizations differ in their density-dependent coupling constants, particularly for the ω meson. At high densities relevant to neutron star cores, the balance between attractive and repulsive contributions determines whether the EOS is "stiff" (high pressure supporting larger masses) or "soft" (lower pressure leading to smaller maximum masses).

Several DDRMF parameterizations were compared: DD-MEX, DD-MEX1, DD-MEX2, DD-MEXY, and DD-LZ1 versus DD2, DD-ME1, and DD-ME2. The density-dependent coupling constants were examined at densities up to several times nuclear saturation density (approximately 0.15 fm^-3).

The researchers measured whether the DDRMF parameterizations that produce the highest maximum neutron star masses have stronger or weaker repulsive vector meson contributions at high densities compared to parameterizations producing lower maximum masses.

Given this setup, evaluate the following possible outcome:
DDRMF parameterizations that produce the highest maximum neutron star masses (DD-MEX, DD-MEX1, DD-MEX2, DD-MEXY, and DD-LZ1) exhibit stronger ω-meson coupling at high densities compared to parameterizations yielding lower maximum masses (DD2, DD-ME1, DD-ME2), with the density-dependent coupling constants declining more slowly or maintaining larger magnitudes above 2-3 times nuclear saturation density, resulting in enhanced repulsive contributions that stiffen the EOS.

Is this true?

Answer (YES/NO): YES